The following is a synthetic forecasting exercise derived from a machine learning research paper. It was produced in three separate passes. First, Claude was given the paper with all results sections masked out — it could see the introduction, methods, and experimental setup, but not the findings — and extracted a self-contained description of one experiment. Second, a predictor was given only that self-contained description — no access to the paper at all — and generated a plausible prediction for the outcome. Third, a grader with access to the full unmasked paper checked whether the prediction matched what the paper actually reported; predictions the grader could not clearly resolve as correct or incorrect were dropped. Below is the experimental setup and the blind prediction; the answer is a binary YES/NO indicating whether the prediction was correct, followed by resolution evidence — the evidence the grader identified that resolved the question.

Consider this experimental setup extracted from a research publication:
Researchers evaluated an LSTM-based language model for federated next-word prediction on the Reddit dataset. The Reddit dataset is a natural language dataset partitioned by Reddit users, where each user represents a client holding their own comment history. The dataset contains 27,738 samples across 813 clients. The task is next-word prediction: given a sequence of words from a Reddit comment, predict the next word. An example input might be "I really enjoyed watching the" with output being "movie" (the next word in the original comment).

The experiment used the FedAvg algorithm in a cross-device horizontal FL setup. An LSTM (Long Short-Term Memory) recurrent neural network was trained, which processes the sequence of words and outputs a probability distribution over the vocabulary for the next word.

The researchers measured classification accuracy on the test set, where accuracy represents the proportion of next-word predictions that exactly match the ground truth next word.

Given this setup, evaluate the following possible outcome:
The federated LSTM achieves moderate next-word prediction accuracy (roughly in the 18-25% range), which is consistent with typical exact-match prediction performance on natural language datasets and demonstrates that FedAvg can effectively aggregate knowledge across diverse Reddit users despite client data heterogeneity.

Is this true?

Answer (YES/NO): NO